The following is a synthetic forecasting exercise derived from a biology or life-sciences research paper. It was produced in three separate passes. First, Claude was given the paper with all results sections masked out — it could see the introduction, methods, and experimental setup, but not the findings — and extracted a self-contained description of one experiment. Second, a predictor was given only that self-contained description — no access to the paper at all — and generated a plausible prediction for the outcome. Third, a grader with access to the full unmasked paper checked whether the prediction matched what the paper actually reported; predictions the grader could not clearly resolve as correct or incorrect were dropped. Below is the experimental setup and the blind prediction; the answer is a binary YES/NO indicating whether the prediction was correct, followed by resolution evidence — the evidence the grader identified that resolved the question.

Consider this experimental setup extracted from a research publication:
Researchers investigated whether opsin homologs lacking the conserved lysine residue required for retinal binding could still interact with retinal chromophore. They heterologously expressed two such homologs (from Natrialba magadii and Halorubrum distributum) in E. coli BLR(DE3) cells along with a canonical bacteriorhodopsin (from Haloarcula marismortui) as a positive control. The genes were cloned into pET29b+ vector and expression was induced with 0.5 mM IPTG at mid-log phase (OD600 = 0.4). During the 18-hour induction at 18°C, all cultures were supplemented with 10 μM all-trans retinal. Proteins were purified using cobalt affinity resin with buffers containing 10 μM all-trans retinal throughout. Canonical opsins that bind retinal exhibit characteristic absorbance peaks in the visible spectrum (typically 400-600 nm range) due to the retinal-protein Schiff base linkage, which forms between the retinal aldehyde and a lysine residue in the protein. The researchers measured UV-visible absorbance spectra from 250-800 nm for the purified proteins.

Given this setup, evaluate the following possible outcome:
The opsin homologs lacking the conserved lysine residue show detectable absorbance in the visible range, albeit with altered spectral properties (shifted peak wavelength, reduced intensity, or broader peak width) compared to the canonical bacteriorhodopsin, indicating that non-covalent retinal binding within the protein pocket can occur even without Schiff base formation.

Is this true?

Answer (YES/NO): NO